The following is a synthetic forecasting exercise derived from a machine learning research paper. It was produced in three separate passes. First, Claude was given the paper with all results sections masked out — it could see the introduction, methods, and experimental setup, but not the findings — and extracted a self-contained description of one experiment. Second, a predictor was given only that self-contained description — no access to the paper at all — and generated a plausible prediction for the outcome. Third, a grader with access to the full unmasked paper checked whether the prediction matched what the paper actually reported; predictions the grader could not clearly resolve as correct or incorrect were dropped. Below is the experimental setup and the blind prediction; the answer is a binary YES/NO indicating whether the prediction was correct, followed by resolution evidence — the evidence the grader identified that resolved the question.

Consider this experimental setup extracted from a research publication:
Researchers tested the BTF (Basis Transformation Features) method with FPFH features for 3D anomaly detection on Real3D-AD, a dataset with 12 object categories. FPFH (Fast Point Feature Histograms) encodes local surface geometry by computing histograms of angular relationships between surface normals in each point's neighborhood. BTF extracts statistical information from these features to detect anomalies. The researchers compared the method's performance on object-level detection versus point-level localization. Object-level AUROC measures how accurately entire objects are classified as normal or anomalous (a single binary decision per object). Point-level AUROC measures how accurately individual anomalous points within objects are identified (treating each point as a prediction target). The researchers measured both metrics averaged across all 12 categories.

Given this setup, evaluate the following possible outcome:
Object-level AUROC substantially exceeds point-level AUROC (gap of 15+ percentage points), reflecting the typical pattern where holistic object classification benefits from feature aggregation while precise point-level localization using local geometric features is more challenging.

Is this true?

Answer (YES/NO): NO